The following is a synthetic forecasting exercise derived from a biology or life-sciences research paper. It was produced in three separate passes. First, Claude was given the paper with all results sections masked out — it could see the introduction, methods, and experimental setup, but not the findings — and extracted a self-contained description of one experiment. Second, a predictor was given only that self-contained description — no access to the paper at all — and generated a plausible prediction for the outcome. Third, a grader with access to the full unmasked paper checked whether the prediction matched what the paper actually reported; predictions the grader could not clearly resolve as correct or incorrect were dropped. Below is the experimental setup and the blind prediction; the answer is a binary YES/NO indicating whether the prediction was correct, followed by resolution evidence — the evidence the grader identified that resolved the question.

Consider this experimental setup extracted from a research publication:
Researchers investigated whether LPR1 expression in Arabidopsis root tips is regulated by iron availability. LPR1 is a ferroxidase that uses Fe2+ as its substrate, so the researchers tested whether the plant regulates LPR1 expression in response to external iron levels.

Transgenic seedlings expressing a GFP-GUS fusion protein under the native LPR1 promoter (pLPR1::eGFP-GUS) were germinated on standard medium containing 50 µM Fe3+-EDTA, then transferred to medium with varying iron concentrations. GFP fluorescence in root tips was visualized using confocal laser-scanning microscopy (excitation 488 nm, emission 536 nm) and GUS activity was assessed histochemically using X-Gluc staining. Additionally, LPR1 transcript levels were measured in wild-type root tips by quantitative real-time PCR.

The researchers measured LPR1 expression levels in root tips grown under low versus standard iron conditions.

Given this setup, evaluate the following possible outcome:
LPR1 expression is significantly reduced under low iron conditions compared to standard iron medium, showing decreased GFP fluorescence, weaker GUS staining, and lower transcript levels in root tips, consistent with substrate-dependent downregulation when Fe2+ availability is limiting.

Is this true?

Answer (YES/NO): NO